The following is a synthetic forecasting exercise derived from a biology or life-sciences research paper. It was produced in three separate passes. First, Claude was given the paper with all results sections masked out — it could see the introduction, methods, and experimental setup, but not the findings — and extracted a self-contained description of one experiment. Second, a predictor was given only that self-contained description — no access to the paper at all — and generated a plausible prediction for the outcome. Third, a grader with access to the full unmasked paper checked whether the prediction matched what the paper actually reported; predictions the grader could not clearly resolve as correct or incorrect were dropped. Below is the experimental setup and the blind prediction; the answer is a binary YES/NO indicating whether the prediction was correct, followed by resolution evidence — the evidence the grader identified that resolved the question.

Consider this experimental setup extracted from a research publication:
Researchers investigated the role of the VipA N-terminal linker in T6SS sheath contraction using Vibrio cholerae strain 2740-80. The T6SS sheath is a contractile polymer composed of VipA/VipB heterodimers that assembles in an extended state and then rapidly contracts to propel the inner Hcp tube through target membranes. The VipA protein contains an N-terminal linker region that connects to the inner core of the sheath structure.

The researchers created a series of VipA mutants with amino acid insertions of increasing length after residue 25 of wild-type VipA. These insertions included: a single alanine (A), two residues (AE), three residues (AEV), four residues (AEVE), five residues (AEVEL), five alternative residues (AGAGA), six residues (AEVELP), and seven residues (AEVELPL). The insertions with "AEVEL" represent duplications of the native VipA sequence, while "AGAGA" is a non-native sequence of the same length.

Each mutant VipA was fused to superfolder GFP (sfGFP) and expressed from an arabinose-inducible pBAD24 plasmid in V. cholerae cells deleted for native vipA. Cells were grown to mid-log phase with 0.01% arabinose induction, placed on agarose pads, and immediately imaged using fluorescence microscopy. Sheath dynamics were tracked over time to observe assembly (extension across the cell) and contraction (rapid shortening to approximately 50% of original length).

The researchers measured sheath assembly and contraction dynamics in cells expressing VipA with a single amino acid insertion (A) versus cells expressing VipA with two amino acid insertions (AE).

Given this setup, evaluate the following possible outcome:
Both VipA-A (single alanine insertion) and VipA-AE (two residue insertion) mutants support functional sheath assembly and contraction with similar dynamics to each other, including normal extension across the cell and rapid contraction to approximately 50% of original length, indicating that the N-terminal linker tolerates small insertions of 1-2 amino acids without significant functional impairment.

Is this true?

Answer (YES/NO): NO